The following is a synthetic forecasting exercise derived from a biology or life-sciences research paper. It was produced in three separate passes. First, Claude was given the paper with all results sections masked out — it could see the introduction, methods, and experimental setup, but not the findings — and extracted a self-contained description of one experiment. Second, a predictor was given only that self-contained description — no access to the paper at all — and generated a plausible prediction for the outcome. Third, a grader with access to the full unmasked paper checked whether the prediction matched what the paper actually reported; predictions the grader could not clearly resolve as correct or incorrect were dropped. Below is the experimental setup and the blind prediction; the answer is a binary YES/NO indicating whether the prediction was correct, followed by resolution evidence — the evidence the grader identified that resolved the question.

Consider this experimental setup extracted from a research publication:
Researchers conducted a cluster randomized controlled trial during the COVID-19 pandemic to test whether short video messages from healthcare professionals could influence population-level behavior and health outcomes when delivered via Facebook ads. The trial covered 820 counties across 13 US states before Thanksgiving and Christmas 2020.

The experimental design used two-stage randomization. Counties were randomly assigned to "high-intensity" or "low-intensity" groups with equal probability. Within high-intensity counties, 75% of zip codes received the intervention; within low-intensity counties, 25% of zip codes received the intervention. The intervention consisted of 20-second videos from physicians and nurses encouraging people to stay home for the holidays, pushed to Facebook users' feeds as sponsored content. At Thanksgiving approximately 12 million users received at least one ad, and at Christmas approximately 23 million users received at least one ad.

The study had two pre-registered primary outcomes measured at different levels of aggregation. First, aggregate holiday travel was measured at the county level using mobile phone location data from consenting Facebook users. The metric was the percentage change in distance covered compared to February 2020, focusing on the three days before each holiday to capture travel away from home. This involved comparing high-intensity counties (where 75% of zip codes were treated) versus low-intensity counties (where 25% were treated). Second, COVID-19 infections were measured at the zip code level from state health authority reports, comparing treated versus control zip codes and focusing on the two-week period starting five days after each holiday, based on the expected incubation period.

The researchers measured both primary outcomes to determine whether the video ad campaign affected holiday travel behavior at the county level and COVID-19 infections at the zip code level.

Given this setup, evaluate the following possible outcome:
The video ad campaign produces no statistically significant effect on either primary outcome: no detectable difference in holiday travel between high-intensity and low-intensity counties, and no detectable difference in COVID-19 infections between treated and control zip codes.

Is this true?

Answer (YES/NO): NO